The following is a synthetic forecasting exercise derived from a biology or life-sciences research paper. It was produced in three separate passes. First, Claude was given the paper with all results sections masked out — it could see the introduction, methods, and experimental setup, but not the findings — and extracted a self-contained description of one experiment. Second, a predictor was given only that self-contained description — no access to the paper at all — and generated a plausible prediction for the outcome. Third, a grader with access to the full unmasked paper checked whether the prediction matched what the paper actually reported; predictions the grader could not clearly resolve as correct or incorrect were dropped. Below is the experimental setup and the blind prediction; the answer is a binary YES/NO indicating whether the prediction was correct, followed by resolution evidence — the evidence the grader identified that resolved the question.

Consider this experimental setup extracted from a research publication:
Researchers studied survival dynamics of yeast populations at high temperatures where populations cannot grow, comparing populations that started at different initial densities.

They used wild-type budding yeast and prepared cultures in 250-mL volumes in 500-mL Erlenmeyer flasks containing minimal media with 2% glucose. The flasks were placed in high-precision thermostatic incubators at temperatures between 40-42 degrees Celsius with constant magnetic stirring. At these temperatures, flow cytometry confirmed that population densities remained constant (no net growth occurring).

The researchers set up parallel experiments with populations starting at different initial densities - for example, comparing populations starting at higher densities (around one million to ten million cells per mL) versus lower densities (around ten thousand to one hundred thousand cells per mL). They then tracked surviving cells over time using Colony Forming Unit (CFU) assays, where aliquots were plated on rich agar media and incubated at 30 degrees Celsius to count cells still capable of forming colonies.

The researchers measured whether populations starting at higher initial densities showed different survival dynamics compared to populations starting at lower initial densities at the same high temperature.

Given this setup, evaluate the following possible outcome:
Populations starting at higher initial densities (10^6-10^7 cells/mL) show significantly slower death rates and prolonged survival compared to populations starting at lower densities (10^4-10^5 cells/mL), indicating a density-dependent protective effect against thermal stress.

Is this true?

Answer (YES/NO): YES